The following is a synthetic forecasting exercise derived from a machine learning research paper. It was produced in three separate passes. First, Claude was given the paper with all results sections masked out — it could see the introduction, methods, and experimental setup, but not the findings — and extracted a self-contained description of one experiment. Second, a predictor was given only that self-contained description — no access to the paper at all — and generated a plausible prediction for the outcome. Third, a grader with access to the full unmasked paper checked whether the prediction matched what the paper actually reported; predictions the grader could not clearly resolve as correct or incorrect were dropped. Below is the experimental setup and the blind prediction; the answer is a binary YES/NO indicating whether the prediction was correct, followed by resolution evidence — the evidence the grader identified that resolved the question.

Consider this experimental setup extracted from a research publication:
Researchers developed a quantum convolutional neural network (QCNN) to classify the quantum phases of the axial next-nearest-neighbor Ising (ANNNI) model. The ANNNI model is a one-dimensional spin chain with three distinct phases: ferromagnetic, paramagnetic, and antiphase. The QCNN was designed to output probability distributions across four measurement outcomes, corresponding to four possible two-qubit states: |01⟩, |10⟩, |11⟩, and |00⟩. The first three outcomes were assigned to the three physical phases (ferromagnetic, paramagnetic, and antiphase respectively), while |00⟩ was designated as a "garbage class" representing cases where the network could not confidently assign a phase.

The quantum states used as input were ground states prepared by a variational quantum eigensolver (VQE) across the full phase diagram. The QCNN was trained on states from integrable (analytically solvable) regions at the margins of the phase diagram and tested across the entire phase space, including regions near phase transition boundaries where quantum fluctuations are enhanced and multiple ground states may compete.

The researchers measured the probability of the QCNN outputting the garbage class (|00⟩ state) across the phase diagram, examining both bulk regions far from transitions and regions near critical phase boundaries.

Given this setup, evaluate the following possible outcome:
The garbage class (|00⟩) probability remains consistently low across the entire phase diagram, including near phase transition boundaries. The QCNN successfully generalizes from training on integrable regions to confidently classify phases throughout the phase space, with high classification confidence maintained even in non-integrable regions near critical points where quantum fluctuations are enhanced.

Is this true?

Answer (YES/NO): NO